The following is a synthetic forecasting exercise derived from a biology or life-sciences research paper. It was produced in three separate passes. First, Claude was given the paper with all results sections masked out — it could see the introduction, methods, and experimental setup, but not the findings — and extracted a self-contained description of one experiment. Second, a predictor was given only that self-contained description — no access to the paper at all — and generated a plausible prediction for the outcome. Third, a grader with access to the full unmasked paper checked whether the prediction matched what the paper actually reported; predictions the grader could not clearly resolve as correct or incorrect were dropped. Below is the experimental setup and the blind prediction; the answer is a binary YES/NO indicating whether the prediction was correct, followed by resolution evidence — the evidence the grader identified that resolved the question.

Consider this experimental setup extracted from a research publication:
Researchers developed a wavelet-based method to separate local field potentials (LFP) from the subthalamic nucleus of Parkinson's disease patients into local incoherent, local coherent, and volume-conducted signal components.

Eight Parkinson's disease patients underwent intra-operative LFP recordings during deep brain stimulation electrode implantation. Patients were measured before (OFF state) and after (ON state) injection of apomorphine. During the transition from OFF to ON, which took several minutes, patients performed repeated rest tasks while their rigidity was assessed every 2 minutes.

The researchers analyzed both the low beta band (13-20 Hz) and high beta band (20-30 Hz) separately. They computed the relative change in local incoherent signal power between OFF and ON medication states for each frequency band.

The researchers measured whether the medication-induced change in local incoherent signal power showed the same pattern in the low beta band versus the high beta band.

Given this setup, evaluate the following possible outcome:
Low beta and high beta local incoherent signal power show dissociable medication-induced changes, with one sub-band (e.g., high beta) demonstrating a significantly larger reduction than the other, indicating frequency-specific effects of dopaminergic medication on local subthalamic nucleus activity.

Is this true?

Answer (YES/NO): NO